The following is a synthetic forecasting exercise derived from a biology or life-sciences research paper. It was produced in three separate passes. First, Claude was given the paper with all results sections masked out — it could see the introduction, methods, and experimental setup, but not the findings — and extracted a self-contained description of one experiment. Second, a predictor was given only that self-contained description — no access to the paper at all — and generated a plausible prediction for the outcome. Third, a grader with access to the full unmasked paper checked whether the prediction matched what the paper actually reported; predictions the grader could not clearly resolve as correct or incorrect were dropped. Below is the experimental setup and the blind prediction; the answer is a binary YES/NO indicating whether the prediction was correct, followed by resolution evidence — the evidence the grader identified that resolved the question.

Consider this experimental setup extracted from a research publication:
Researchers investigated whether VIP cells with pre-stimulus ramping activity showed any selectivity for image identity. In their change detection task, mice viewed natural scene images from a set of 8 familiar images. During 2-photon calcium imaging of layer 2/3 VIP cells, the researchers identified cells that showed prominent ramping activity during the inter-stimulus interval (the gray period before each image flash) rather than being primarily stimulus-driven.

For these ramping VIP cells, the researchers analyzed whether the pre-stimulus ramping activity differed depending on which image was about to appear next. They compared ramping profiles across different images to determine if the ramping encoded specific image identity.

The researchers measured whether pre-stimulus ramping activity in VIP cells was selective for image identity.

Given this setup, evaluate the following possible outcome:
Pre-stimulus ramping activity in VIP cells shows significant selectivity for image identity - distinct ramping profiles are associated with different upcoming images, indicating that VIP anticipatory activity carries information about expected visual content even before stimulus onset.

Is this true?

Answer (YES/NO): NO